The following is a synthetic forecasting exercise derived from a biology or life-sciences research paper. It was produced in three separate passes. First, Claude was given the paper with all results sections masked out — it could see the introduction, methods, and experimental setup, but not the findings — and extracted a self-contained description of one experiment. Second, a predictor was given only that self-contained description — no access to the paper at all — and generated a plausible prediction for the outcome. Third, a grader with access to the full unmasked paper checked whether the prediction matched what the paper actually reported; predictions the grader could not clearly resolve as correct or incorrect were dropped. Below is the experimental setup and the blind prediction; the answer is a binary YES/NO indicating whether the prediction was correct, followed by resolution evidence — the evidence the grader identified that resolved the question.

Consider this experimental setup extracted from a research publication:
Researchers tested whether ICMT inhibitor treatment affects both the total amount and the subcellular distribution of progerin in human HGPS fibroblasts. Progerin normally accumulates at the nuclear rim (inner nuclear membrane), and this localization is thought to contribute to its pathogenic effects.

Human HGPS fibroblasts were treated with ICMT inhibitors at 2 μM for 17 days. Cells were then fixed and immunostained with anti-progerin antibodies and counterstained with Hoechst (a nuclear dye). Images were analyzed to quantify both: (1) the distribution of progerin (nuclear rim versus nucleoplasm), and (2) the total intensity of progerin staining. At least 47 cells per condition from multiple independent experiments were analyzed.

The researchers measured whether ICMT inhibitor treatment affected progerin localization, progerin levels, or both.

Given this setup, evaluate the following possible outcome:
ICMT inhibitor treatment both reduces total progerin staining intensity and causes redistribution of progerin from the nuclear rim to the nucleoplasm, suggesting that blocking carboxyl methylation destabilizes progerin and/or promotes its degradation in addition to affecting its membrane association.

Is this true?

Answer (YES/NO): YES